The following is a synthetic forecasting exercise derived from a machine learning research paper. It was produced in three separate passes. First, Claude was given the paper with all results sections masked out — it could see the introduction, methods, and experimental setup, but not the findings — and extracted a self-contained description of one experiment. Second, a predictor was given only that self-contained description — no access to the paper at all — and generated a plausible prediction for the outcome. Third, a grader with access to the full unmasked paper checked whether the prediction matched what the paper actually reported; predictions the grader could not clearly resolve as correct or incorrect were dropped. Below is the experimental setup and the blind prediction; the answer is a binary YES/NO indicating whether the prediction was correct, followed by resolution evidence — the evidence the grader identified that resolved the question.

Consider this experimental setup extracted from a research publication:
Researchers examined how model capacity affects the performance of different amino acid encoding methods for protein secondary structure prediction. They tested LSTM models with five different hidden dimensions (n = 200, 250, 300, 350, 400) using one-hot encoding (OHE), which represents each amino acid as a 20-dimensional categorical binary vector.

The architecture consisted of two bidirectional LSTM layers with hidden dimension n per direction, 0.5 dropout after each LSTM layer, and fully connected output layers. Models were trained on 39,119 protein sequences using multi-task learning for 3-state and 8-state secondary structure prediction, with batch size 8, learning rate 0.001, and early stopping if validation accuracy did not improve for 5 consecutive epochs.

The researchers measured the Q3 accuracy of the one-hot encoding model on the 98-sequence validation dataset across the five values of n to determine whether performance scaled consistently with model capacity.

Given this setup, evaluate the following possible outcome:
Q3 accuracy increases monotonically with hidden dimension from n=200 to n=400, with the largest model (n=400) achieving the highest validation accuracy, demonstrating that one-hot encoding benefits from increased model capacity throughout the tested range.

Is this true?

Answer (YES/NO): NO